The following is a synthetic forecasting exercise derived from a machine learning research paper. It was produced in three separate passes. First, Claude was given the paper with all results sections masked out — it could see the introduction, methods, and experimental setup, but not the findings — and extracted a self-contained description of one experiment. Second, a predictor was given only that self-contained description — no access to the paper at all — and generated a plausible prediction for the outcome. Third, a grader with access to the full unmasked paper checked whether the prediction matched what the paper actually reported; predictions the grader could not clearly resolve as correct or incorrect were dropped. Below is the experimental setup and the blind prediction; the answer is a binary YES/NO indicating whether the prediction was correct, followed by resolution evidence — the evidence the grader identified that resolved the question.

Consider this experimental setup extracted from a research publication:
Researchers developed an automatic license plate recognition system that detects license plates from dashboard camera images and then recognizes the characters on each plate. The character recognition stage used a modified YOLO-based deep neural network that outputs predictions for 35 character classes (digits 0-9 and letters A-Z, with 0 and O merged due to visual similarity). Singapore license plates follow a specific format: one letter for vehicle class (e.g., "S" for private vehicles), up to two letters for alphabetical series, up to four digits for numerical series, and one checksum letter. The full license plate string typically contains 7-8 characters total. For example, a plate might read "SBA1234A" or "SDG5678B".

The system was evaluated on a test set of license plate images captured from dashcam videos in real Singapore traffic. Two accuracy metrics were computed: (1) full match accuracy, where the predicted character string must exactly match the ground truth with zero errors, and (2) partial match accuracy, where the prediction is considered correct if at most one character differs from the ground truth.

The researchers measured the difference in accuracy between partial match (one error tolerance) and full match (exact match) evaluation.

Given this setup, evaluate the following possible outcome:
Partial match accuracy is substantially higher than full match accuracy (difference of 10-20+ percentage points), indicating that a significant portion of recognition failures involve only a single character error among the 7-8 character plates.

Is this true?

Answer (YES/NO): YES